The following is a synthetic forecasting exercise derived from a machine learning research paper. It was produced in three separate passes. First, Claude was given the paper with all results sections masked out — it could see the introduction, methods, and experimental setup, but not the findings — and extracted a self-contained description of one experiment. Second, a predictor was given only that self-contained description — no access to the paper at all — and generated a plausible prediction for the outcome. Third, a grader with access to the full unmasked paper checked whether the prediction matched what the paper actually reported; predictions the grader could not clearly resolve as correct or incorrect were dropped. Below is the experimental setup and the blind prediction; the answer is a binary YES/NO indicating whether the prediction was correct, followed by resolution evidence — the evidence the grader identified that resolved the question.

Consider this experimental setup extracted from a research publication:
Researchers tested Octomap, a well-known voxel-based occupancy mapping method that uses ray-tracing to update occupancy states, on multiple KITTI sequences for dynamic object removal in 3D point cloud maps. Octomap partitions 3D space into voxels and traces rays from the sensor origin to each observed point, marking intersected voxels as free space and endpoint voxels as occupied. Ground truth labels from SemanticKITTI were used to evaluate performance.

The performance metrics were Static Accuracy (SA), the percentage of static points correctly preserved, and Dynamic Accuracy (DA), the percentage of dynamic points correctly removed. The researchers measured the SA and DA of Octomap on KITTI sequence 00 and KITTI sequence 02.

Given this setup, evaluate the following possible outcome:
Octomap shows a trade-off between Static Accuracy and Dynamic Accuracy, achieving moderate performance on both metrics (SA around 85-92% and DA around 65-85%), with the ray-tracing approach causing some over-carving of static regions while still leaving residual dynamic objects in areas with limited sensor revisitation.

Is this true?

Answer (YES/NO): NO